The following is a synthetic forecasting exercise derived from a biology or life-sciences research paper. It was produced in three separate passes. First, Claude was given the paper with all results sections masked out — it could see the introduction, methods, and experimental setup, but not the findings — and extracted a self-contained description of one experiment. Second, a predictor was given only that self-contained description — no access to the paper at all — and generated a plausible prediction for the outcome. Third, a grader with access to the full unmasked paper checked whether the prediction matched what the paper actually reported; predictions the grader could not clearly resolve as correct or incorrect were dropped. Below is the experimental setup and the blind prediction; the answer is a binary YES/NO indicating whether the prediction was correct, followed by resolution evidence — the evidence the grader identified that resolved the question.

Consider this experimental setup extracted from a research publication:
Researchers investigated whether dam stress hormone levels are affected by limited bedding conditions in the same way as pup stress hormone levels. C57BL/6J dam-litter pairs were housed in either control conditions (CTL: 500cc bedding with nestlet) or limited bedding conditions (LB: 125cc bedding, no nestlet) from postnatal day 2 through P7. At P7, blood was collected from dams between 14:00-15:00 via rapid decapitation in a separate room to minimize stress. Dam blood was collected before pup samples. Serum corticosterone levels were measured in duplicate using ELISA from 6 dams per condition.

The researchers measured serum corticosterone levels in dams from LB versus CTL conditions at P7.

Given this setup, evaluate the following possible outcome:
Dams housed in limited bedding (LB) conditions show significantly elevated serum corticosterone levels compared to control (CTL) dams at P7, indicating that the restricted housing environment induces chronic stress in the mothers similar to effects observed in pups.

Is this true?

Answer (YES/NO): NO